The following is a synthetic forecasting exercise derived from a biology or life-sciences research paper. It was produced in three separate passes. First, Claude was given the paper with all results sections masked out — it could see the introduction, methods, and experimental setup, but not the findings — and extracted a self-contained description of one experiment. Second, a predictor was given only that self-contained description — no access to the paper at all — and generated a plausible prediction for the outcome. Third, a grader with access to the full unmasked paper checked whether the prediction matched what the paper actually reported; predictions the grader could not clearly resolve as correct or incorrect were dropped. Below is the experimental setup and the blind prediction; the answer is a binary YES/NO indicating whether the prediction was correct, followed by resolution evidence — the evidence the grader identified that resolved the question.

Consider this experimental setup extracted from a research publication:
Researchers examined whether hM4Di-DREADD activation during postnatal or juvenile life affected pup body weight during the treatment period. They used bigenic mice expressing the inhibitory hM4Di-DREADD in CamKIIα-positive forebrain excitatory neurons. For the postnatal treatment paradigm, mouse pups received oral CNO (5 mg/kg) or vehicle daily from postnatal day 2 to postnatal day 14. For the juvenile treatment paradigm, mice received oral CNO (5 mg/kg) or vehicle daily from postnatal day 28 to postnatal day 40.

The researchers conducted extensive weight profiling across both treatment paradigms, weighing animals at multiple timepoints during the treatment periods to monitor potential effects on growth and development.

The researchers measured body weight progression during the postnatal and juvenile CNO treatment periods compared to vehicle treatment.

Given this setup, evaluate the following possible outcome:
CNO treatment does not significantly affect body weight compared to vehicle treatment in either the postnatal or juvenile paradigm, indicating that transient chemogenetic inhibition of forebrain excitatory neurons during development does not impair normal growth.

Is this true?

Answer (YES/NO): YES